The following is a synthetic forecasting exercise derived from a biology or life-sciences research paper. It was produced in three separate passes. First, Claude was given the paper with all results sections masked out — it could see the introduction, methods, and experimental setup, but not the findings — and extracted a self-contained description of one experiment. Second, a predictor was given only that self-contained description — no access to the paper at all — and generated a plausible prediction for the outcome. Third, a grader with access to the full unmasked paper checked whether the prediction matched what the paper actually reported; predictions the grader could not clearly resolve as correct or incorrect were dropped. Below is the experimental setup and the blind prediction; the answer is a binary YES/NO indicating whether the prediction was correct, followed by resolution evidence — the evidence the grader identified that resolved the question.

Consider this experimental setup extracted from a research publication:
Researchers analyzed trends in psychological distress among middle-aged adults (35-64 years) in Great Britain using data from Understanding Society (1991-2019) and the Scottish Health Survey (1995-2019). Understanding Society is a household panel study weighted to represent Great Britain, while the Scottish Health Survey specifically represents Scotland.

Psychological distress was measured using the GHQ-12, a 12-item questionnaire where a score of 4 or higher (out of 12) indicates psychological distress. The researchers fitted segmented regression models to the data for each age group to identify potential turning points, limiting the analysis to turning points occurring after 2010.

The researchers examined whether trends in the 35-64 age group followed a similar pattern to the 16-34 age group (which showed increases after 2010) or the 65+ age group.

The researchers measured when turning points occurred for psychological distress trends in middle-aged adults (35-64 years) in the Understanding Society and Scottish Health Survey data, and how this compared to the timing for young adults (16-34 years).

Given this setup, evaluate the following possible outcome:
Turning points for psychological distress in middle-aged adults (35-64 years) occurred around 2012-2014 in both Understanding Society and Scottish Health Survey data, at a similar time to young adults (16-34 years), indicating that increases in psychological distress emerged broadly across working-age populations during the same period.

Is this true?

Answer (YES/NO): NO